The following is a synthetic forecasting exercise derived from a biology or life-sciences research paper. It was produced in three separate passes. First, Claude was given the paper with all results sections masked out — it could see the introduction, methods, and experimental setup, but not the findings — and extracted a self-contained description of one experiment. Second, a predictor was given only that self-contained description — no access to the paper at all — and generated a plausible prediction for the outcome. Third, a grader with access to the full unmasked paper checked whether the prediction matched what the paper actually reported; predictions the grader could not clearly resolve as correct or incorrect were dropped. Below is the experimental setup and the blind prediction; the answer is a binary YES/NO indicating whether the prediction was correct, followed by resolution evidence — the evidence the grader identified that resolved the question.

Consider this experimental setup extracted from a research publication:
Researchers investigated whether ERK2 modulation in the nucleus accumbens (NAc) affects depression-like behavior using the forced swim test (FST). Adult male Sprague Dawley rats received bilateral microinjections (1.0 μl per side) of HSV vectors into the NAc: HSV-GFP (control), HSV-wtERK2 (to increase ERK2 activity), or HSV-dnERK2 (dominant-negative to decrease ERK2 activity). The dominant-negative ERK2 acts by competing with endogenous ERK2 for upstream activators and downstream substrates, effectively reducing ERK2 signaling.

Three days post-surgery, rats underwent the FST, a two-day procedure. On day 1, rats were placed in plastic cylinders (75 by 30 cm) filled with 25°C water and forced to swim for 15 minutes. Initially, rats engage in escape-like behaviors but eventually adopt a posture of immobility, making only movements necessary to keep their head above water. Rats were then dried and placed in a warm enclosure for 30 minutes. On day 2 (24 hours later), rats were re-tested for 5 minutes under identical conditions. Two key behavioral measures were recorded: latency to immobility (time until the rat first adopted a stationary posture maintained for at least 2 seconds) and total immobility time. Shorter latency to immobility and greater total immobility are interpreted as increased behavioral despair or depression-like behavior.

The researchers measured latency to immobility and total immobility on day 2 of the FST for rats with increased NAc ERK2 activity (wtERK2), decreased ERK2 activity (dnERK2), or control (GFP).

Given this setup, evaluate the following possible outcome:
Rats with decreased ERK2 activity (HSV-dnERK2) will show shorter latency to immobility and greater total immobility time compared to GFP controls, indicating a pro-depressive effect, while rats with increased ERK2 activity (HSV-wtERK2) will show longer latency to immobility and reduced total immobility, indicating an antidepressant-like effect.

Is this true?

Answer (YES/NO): NO